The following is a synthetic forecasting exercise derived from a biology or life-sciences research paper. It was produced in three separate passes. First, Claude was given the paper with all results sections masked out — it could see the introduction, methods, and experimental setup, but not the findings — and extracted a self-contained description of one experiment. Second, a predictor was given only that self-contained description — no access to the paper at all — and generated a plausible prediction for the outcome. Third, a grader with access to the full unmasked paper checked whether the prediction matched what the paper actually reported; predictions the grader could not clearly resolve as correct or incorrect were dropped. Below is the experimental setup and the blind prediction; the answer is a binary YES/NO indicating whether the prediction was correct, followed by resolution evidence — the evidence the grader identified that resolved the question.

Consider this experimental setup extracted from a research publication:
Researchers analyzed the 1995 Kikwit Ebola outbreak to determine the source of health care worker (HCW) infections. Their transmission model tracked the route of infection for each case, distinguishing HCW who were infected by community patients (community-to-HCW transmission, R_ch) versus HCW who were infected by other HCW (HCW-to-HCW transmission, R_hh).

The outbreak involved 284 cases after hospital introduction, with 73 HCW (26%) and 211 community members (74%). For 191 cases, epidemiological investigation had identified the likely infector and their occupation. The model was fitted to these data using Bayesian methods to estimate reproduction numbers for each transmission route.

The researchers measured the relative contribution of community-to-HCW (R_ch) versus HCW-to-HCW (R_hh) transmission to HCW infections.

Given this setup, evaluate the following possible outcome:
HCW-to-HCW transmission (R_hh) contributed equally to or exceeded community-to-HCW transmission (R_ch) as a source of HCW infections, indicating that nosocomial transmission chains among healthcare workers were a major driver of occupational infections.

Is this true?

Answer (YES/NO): YES